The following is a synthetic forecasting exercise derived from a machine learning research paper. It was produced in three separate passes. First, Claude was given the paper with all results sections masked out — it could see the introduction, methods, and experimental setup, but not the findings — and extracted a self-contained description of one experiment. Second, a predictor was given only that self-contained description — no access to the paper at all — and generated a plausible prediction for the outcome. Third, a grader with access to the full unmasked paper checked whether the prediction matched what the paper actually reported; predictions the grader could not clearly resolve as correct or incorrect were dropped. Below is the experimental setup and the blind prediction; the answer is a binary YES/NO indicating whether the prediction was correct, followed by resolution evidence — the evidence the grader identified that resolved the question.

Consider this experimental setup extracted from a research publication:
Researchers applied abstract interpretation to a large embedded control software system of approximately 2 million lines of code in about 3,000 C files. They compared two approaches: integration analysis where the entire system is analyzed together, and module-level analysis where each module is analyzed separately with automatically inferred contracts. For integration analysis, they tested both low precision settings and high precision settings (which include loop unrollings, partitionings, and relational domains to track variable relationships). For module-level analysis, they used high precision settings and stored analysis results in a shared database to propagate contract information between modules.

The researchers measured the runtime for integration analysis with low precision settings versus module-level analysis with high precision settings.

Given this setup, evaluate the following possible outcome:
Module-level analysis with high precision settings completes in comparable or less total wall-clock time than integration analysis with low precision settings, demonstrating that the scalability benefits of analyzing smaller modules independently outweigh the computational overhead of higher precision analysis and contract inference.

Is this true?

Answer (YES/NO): YES